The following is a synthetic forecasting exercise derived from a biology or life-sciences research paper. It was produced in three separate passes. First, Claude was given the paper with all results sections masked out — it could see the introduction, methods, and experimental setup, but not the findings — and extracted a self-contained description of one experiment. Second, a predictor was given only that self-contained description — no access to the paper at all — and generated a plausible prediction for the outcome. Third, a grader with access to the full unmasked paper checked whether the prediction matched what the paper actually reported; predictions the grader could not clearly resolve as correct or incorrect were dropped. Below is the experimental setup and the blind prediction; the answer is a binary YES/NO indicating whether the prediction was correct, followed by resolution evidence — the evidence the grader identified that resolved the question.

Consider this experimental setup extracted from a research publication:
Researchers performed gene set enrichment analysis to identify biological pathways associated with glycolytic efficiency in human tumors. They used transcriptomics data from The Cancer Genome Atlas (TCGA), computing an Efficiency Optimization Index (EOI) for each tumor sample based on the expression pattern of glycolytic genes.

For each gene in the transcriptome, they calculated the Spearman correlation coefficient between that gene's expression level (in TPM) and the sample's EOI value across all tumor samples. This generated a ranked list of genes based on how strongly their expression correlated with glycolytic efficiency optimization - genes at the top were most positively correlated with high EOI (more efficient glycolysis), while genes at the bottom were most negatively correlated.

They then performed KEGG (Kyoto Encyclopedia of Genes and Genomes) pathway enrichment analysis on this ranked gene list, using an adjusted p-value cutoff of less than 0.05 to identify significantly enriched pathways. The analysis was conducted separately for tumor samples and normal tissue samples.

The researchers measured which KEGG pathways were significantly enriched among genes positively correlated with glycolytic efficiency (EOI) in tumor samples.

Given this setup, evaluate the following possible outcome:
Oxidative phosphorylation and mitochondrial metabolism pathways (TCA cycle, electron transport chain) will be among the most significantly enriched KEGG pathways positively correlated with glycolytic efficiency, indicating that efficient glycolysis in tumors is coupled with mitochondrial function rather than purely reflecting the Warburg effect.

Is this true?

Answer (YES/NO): NO